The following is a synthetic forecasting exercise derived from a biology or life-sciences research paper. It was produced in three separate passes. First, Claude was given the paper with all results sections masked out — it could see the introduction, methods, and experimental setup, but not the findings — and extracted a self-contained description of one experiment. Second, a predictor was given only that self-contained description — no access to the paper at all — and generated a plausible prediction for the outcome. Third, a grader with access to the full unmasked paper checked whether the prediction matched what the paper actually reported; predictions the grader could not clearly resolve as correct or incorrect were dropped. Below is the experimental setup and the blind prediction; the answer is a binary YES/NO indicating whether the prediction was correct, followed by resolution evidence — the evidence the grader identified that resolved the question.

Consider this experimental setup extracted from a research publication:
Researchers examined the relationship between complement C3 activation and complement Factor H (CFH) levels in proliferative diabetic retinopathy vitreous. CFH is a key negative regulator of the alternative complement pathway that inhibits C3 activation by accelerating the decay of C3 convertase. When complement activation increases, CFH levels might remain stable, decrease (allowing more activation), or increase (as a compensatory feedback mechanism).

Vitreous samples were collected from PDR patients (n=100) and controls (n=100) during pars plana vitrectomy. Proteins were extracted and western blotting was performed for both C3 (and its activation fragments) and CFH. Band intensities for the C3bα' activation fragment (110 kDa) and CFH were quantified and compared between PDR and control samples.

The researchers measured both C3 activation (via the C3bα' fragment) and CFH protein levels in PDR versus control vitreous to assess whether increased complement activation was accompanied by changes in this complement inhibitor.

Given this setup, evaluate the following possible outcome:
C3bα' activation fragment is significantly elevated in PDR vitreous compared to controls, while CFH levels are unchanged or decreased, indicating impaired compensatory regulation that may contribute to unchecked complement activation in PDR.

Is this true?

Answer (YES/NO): NO